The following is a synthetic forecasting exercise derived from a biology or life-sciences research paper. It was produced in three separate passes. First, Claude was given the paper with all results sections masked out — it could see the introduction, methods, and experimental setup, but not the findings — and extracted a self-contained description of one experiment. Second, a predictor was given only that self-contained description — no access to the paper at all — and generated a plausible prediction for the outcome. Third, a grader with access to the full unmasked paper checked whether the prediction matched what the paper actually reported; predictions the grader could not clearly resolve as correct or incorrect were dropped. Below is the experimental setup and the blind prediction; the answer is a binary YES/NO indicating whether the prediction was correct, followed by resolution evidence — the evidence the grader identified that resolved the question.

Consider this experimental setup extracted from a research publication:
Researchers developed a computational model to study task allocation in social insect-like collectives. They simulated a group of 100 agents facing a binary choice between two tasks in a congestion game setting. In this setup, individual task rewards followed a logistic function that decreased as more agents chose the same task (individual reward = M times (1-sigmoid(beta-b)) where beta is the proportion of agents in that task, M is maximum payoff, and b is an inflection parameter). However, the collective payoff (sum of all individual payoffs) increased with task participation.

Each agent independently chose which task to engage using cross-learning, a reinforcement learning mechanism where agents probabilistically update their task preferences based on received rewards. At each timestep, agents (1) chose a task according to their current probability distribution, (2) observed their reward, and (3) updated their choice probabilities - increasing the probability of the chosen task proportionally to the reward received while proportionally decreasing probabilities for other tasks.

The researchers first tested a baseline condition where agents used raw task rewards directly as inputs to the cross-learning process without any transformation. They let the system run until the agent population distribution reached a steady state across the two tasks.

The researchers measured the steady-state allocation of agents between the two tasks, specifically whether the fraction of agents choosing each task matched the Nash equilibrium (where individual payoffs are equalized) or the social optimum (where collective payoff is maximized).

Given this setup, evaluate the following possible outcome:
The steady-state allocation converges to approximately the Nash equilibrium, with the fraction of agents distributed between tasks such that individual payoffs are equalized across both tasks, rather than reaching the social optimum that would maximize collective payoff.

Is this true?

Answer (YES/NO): YES